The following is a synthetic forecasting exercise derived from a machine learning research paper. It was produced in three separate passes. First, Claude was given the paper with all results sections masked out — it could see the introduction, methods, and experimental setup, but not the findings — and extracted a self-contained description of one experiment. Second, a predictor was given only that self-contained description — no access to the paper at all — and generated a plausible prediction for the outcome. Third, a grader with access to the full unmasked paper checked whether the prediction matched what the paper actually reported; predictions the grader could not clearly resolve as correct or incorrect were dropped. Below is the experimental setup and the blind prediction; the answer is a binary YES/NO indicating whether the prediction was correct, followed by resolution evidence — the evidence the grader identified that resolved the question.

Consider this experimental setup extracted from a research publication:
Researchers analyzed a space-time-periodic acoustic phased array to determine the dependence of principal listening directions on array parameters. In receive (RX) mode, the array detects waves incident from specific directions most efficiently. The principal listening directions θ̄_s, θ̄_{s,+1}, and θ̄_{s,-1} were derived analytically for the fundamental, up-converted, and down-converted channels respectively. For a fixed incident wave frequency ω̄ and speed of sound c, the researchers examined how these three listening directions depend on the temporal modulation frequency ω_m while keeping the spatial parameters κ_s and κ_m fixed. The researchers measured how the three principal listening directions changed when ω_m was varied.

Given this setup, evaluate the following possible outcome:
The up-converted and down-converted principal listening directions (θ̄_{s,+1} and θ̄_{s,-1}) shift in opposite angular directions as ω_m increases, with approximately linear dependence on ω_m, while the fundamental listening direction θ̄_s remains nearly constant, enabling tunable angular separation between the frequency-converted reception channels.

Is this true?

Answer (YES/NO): NO